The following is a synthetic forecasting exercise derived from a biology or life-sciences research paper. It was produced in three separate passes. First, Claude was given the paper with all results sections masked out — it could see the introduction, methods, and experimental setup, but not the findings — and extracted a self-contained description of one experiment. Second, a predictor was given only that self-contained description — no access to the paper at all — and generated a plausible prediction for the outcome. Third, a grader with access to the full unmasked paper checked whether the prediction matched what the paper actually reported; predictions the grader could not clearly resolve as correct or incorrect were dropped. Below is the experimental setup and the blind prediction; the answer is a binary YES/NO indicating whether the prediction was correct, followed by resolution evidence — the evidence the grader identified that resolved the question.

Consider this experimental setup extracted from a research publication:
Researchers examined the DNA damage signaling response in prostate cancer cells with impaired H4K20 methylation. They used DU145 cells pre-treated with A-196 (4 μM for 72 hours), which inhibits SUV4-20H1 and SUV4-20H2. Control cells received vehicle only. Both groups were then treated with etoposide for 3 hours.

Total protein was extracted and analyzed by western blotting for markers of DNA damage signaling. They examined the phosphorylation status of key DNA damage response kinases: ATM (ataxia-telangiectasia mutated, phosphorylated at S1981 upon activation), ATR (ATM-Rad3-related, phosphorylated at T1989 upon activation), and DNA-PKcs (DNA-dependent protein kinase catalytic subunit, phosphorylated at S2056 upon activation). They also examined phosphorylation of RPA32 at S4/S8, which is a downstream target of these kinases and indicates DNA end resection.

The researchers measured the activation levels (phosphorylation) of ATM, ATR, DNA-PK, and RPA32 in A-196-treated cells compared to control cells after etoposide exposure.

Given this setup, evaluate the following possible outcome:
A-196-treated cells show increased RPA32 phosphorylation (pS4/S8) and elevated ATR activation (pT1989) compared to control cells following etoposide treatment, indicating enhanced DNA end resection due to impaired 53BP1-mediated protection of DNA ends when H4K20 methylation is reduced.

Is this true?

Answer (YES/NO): NO